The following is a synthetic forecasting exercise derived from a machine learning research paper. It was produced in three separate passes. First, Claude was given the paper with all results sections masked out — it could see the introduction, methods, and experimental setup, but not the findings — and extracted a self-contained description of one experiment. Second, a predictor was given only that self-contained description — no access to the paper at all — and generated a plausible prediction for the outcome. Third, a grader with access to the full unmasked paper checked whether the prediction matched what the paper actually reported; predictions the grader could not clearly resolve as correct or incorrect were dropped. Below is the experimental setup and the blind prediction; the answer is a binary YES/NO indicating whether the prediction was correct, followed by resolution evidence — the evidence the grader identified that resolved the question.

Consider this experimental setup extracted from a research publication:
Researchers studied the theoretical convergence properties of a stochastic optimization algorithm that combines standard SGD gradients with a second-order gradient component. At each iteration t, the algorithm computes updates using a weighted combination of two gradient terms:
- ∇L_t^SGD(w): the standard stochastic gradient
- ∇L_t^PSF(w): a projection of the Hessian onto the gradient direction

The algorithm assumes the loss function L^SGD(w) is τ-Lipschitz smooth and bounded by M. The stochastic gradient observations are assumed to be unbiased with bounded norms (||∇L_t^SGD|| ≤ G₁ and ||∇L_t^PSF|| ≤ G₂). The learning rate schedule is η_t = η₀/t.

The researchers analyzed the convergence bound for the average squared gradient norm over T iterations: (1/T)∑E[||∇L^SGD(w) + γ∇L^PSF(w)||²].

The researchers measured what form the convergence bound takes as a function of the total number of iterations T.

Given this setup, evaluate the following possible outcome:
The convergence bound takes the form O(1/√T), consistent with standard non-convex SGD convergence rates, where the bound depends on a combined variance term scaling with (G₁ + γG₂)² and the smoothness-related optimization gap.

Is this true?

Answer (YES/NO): NO